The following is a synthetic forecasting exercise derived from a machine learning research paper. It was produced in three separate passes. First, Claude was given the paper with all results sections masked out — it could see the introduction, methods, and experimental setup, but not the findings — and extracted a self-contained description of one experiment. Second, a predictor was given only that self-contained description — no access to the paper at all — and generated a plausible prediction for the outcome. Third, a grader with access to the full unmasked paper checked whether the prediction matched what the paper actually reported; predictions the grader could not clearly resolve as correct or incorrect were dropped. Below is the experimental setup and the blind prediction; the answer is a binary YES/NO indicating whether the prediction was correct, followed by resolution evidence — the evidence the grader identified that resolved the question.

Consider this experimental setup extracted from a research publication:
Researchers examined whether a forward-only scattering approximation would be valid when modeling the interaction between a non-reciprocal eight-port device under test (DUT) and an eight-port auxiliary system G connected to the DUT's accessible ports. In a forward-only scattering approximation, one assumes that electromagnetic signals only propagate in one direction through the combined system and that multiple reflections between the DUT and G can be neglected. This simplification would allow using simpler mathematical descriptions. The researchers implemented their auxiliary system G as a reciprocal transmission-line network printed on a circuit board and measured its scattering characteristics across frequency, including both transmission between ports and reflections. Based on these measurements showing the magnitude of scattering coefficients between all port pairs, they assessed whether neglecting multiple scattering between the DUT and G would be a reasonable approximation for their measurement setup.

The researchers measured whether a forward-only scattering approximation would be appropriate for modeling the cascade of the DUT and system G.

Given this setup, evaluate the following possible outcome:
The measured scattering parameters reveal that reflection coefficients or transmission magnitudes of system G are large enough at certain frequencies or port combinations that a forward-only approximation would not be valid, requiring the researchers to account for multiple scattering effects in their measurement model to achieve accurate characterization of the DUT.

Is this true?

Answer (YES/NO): YES